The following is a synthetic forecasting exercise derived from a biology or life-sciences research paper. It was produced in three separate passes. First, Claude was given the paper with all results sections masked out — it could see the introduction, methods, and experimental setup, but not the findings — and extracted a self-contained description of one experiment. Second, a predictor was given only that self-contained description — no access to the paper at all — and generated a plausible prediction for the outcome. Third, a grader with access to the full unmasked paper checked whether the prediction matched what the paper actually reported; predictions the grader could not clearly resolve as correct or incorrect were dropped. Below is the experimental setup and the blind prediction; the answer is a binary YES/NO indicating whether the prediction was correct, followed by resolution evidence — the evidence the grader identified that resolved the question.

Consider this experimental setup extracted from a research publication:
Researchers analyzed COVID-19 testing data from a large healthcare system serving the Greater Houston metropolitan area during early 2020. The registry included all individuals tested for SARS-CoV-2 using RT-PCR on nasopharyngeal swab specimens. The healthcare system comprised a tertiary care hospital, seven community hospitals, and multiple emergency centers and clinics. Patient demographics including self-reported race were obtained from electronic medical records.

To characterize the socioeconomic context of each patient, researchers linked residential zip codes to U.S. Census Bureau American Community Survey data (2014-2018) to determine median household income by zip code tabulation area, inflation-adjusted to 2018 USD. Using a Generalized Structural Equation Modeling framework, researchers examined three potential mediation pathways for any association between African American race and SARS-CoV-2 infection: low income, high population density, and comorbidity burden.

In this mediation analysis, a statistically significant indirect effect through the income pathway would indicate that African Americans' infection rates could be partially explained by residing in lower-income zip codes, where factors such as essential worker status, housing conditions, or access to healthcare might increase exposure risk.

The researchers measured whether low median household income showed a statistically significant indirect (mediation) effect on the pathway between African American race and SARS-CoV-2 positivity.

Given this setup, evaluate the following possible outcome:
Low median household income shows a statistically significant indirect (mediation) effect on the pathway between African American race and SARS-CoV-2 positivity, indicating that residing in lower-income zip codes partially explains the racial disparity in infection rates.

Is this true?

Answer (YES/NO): NO